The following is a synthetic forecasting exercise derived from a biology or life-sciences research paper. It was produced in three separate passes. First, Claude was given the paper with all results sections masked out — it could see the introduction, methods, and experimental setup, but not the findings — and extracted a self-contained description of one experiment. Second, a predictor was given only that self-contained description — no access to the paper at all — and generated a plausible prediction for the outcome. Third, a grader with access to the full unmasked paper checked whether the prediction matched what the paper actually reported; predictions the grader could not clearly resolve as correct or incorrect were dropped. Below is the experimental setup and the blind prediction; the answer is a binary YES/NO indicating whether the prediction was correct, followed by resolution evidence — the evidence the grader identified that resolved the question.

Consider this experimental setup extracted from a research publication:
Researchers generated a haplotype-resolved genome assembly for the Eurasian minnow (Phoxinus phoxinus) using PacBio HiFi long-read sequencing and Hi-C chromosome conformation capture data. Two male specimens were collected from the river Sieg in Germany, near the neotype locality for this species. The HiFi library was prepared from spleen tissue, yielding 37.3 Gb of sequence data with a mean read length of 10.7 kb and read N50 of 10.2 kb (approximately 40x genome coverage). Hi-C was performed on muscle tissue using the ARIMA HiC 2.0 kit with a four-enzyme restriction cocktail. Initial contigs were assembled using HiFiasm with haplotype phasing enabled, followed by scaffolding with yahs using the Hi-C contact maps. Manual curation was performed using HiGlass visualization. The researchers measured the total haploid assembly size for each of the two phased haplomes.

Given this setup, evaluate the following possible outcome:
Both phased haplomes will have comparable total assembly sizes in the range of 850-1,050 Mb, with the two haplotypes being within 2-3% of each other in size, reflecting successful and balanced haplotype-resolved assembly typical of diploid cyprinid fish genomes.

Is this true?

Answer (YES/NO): YES